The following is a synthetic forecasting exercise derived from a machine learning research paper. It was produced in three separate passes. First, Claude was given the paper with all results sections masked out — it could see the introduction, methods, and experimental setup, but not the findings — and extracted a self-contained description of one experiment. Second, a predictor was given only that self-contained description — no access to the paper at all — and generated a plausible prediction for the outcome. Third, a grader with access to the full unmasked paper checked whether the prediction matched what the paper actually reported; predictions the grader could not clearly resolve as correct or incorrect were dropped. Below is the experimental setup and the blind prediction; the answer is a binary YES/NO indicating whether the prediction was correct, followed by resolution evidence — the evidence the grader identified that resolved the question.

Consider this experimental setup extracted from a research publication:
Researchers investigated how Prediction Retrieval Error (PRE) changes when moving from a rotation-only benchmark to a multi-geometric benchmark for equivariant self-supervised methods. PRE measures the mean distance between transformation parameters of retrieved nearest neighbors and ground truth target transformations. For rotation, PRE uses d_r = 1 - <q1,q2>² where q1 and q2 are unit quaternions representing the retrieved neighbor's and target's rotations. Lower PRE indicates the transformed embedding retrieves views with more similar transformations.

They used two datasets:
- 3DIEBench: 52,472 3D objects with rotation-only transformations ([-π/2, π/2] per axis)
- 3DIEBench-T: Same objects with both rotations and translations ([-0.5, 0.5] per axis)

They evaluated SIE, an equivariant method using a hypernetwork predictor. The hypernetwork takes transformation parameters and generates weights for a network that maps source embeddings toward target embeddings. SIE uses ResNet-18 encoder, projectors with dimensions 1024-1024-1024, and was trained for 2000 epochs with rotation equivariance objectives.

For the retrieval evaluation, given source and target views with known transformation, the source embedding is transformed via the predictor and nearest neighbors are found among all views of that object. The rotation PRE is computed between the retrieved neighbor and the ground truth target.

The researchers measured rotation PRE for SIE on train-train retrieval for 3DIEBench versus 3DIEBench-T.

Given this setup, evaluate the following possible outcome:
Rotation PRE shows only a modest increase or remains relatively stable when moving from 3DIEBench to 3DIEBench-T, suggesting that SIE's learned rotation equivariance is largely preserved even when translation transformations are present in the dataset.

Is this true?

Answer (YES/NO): NO